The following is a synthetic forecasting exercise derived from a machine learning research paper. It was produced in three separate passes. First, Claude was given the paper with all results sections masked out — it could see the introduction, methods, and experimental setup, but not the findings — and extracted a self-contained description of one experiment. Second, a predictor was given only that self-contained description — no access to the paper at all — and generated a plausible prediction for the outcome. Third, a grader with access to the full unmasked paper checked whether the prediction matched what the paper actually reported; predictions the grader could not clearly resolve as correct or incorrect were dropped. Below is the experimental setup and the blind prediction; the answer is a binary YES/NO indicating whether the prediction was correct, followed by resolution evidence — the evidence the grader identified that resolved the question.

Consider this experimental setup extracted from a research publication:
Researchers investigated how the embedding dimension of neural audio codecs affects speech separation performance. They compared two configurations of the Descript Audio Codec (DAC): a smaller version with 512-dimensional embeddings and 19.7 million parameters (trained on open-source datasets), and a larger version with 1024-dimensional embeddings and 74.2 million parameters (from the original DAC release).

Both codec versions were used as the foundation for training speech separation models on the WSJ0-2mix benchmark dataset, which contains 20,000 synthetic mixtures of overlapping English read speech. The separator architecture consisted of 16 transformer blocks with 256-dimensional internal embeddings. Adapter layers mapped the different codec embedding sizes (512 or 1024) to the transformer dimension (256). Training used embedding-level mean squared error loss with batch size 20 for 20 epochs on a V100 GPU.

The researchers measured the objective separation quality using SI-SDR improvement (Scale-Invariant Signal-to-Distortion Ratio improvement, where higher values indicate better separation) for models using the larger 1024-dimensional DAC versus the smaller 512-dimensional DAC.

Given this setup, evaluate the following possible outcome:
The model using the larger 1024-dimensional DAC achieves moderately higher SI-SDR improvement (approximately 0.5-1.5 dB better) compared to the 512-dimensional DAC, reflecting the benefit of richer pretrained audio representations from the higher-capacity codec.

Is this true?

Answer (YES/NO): NO